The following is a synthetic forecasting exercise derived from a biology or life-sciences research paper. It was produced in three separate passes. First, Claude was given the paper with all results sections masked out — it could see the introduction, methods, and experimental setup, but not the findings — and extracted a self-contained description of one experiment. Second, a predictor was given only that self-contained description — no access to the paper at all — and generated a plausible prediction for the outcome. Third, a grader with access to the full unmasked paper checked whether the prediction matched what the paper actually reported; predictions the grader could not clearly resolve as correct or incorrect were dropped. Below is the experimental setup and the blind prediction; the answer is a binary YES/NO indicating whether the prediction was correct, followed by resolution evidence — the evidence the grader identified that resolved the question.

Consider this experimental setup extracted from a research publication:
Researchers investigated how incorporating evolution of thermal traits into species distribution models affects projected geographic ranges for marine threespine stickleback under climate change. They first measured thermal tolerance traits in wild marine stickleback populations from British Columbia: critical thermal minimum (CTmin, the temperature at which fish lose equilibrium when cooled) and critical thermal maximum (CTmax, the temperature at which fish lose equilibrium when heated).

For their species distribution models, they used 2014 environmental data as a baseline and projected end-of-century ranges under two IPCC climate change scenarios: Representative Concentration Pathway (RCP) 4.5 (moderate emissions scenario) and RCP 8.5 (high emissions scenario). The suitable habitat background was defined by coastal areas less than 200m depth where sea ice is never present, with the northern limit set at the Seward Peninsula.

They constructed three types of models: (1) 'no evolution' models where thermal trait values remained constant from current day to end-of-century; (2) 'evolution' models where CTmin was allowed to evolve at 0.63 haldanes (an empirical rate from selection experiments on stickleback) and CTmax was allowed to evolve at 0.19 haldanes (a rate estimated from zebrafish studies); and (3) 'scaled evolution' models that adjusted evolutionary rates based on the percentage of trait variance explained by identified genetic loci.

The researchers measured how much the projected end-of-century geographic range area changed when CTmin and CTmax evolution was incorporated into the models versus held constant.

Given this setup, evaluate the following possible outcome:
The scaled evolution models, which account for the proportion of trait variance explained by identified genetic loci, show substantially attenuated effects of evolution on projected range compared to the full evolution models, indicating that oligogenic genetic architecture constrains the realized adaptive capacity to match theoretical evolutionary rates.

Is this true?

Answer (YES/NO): NO